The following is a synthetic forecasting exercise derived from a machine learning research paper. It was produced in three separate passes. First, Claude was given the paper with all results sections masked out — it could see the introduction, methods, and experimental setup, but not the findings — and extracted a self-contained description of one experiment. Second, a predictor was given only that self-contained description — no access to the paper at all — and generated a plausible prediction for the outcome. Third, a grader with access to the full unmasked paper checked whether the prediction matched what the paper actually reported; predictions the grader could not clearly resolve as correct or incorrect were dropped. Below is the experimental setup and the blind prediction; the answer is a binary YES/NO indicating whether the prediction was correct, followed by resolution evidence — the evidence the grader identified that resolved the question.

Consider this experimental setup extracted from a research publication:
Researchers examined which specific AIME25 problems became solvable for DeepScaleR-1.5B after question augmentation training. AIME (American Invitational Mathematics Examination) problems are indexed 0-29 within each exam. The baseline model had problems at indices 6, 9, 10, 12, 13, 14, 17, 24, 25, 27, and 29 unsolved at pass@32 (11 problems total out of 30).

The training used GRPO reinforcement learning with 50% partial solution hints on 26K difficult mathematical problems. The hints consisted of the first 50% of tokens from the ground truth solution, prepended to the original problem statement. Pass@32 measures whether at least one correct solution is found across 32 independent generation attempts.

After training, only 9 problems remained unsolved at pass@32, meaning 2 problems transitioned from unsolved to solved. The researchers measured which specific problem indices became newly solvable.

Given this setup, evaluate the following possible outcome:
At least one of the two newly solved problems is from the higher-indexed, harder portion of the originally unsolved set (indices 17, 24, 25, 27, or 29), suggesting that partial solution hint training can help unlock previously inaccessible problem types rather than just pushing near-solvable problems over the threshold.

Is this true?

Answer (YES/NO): YES